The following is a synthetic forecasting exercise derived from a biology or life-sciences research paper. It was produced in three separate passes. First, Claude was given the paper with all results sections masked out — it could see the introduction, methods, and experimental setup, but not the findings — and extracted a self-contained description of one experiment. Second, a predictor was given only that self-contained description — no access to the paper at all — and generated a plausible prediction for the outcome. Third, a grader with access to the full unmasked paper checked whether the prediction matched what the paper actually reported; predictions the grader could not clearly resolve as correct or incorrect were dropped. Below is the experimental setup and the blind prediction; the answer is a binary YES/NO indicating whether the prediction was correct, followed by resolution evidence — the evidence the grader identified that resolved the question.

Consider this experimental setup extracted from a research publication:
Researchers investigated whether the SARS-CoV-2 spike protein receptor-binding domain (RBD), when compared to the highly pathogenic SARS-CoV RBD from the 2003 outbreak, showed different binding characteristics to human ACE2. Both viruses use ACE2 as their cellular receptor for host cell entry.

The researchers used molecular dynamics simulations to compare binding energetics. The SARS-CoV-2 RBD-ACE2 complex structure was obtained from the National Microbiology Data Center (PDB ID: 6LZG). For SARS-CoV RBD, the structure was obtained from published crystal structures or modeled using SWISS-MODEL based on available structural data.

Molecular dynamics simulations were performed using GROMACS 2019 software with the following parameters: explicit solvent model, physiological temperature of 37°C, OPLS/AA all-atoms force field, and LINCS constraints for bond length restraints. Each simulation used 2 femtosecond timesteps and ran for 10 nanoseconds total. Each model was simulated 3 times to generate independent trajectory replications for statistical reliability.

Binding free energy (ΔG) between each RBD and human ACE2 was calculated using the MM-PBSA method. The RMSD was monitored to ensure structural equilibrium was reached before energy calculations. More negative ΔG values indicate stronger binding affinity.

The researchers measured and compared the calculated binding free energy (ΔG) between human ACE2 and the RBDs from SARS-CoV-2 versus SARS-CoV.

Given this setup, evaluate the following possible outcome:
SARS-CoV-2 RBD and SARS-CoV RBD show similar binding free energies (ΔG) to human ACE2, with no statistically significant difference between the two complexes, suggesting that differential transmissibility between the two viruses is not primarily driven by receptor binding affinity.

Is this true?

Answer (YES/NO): NO